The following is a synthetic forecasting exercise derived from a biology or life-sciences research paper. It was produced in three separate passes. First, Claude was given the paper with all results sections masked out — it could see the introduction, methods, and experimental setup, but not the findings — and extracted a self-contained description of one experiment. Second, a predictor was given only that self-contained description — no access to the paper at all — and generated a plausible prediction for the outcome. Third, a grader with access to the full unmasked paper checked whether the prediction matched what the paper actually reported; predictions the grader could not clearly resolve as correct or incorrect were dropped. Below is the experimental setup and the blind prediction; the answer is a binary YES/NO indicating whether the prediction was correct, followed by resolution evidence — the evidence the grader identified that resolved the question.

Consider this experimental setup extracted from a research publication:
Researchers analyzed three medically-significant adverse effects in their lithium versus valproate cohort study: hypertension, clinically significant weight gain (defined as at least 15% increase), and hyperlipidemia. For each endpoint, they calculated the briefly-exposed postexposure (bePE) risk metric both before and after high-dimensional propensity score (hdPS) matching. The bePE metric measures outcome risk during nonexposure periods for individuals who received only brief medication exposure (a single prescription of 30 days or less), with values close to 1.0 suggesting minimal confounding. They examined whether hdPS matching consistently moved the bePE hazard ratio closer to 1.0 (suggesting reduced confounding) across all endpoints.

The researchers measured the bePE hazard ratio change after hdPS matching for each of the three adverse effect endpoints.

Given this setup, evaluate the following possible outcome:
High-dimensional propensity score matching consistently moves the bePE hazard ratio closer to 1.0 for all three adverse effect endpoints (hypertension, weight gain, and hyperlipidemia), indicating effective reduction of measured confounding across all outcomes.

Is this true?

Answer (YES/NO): NO